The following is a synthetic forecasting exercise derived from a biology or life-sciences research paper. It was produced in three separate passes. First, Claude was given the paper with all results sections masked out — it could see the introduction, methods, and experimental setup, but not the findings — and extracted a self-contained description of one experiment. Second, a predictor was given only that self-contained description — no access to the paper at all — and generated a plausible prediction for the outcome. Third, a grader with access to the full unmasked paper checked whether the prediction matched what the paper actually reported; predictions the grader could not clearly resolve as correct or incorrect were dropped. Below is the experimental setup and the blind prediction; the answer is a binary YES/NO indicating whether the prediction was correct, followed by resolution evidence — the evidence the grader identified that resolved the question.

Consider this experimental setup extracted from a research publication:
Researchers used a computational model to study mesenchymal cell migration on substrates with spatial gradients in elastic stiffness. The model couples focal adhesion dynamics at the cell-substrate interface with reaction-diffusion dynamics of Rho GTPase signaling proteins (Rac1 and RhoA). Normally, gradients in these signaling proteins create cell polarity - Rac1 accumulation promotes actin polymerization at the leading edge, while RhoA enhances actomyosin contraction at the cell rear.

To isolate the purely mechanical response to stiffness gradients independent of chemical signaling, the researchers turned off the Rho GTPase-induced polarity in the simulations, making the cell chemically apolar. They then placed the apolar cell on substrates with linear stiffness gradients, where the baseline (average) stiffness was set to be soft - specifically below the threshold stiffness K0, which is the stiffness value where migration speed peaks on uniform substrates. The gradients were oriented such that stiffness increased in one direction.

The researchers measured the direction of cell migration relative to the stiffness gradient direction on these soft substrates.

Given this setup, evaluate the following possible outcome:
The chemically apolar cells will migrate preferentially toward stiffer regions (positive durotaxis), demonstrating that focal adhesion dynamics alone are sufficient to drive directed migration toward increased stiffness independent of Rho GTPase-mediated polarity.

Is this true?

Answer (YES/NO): YES